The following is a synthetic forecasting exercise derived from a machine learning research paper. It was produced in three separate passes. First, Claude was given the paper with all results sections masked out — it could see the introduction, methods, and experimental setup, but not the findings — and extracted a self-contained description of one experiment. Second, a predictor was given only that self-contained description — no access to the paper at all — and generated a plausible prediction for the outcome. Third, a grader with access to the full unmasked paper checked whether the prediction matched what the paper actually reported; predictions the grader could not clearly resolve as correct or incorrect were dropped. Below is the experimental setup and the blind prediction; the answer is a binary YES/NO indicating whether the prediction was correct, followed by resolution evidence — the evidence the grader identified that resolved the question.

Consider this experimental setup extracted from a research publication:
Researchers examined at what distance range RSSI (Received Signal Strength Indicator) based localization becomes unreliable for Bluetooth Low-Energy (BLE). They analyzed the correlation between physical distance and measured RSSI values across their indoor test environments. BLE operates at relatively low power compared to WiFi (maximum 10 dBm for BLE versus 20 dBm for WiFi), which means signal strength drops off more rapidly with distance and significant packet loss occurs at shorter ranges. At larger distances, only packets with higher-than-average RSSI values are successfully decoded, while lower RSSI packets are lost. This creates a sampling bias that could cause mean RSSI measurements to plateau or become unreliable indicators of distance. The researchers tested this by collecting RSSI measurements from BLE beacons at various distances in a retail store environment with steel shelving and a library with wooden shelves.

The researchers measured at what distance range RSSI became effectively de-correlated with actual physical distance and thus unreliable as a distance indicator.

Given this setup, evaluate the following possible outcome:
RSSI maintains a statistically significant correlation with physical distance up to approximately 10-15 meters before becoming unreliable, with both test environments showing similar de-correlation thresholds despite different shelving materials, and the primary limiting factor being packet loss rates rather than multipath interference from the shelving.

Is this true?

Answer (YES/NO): NO